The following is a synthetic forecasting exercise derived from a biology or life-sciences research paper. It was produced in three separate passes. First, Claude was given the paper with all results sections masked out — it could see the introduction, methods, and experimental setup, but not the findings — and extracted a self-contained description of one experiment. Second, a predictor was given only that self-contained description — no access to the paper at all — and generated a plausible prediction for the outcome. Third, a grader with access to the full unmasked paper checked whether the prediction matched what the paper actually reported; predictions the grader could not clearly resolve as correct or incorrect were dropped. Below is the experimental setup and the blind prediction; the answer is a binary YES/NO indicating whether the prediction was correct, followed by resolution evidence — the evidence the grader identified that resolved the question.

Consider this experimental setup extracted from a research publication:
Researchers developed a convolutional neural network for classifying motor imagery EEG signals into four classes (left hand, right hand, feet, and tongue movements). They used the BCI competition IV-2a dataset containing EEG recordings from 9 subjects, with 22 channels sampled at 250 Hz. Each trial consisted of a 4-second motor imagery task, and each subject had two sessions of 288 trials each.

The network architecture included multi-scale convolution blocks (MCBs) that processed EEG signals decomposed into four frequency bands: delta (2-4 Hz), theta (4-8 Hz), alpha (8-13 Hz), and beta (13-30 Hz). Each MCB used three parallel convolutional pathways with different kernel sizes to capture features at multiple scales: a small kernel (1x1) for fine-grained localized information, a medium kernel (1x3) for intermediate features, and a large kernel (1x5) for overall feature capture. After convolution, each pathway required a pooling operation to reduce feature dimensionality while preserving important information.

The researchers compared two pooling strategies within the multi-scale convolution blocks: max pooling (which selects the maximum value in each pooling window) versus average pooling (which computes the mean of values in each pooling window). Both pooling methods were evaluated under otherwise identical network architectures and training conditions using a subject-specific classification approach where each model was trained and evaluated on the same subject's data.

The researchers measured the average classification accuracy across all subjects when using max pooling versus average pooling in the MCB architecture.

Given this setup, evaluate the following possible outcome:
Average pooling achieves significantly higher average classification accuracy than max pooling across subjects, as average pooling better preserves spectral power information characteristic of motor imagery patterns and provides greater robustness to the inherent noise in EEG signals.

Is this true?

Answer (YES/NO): NO